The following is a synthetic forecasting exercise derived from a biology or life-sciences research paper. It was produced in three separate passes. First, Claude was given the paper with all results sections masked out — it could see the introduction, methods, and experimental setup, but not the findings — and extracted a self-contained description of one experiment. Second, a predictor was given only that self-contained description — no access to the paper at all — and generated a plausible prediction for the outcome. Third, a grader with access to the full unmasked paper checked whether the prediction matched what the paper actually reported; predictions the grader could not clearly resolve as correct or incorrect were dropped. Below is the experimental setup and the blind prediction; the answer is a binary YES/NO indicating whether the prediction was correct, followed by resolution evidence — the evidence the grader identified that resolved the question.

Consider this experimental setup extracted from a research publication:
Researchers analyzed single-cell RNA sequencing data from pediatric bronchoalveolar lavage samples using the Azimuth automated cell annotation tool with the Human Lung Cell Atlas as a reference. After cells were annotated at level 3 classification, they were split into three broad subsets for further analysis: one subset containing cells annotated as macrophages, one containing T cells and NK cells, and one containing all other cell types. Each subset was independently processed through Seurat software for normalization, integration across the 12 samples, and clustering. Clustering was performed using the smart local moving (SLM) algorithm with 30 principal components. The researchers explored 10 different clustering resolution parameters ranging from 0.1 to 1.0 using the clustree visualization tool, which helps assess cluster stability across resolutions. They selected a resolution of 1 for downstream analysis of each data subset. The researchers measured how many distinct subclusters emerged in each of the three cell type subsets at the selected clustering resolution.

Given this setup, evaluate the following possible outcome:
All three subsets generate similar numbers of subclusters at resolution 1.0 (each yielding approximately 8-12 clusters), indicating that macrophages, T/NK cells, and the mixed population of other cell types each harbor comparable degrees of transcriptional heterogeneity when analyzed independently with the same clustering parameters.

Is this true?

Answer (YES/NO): NO